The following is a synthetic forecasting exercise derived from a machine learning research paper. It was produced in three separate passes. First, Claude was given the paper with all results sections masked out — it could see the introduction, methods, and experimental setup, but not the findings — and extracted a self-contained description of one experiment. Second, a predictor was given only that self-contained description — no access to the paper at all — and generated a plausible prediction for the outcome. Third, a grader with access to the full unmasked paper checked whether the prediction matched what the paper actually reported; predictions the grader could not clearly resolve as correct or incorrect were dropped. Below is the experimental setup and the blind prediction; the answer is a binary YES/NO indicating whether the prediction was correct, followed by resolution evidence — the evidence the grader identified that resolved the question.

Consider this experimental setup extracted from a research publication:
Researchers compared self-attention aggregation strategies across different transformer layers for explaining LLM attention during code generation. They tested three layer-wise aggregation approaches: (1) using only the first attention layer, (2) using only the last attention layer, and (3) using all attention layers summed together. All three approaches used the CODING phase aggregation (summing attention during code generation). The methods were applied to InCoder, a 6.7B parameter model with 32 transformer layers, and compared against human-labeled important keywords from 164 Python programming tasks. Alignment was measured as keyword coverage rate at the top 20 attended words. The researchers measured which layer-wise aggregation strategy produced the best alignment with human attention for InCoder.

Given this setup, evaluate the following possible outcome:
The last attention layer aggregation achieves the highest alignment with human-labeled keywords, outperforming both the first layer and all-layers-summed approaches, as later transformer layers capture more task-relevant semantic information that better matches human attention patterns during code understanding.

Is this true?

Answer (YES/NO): NO